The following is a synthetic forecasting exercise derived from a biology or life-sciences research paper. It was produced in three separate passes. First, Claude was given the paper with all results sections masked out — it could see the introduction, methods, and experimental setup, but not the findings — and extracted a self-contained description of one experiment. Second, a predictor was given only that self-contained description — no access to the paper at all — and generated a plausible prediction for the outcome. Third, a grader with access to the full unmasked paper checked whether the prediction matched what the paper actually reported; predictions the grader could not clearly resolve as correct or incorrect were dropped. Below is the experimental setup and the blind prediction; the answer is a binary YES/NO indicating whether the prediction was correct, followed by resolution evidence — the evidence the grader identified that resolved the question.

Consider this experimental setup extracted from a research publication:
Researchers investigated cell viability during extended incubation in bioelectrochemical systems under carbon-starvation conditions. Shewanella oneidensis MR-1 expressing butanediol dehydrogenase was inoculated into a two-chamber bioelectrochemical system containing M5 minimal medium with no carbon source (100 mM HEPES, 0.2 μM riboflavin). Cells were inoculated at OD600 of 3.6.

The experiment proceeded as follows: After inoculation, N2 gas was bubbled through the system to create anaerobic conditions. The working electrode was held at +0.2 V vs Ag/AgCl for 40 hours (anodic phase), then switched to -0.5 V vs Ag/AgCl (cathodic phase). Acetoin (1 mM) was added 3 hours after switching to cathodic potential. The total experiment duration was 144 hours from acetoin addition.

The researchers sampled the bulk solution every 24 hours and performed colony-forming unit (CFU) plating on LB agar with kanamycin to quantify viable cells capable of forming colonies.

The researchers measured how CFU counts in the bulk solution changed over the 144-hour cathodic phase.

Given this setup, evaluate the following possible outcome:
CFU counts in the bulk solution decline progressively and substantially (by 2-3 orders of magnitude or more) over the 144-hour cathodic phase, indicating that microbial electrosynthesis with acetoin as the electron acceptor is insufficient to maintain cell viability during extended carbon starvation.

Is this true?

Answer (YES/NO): NO